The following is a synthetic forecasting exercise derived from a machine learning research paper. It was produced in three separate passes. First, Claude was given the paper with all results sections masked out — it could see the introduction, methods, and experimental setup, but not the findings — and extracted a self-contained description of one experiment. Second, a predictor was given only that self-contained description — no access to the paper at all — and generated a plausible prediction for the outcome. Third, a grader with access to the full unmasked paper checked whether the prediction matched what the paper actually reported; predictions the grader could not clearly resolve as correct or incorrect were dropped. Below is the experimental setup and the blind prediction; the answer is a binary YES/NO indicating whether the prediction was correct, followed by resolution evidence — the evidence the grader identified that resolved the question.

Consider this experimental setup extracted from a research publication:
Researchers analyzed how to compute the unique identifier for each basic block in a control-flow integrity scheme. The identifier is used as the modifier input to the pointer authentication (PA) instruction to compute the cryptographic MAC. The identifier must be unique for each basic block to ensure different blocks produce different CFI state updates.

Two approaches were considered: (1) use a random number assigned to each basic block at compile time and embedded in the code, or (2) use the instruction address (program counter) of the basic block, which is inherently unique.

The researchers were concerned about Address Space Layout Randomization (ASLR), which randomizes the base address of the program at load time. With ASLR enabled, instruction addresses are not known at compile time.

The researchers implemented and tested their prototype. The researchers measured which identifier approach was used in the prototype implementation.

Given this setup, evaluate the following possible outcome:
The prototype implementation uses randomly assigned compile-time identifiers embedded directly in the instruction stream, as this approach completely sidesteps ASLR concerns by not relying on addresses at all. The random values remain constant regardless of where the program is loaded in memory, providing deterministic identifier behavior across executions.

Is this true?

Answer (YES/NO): NO